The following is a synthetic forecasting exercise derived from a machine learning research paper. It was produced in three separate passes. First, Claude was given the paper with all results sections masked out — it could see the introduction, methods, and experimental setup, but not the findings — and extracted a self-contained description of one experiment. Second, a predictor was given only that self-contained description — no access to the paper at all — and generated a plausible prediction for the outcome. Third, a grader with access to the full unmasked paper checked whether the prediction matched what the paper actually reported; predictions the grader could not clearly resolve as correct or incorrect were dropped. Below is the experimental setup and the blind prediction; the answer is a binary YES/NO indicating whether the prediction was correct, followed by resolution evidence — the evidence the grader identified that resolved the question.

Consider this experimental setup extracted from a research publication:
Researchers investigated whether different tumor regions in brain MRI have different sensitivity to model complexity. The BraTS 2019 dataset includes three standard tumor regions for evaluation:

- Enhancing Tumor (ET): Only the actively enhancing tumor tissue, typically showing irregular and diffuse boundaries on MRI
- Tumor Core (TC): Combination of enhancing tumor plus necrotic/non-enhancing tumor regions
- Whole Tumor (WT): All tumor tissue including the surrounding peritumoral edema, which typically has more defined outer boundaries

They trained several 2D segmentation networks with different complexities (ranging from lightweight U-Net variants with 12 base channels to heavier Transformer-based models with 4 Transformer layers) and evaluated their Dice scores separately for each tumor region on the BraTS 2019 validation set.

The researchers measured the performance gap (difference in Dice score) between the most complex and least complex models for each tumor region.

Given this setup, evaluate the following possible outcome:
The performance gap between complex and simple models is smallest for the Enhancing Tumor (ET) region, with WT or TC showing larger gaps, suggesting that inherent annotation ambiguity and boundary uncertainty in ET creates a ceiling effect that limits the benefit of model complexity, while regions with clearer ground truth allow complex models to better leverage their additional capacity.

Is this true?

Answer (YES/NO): NO